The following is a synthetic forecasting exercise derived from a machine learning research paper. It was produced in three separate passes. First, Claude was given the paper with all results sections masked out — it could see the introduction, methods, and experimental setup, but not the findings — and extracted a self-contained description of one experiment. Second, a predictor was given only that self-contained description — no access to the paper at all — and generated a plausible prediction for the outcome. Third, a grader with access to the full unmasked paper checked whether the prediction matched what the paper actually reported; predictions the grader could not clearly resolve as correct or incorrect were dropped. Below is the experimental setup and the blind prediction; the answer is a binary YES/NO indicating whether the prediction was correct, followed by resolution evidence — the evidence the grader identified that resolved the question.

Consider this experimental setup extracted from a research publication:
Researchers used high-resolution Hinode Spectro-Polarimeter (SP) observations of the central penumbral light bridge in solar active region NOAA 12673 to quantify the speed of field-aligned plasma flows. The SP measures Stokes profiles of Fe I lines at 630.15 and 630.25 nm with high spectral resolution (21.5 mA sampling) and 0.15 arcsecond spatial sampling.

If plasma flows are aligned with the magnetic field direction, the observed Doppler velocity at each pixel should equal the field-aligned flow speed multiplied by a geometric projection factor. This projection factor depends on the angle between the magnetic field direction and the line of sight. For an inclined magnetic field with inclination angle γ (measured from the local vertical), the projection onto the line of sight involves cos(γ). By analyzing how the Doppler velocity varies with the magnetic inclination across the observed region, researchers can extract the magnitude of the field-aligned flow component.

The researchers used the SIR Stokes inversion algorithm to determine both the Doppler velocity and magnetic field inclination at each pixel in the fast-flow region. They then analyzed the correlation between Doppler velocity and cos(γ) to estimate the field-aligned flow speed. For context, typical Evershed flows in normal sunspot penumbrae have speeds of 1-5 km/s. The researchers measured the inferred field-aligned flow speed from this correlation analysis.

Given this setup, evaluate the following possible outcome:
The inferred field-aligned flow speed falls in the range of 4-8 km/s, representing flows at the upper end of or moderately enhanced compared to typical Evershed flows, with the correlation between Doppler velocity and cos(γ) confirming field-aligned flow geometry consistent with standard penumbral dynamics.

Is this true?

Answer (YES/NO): NO